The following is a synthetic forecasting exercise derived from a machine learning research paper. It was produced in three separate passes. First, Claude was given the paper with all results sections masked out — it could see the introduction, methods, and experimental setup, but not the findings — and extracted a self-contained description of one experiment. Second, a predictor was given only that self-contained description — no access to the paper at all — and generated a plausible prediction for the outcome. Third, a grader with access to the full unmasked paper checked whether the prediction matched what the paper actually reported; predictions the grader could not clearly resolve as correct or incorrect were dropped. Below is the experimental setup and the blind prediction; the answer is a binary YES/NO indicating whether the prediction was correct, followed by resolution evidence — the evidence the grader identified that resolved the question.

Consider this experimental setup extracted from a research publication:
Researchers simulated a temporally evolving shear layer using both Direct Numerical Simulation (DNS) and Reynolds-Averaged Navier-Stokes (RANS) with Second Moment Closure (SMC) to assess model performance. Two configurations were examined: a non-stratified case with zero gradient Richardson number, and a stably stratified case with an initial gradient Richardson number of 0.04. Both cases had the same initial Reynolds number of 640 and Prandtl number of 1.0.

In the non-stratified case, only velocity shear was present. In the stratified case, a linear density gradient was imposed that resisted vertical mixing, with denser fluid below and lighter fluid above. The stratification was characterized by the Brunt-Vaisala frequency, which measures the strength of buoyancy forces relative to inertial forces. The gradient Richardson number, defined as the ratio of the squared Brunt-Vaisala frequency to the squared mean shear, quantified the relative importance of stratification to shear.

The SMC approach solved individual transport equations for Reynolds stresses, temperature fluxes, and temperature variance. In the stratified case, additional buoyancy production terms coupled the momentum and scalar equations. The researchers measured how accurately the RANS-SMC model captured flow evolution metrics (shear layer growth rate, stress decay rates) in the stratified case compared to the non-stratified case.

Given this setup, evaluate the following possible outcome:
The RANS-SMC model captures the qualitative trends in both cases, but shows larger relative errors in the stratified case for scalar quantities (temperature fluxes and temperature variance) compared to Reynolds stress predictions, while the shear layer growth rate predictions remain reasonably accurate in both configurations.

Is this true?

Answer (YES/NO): NO